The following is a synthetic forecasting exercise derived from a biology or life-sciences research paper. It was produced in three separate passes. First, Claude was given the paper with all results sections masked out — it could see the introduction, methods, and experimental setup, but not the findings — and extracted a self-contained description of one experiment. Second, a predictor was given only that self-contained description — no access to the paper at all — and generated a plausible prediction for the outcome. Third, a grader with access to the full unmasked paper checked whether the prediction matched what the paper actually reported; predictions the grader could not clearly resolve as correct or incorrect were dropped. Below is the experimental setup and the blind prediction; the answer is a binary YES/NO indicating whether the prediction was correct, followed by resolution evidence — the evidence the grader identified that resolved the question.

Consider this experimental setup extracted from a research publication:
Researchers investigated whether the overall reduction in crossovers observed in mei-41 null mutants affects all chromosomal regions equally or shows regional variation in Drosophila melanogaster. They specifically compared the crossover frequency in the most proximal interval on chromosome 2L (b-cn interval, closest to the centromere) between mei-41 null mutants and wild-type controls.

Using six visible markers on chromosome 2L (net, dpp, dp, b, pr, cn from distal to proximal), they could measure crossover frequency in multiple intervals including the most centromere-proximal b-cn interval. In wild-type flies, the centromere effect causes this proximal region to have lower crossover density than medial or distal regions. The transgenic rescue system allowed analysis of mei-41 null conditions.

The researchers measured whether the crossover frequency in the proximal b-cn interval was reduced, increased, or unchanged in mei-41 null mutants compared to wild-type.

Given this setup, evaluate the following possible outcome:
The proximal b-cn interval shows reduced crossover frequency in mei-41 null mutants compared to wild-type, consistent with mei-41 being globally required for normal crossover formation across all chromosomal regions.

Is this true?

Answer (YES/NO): YES